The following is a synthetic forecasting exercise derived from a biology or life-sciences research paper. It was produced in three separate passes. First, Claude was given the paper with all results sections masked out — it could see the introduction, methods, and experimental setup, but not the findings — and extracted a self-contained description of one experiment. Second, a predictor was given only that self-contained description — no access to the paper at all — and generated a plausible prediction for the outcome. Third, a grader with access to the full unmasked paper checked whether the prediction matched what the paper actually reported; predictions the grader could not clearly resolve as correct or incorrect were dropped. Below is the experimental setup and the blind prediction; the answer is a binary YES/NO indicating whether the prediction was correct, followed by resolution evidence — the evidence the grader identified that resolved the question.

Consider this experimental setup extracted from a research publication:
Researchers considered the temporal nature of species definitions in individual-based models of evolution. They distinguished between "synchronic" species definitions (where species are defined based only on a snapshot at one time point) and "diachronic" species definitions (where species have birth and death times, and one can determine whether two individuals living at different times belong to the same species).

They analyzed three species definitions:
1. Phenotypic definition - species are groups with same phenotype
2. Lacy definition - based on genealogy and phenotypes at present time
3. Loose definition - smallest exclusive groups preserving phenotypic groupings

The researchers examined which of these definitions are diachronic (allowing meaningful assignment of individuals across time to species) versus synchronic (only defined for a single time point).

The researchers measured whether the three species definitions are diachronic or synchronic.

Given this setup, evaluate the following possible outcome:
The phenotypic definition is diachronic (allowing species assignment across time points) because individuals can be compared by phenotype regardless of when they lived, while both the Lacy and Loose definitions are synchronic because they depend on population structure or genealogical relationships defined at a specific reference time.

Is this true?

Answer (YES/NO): YES